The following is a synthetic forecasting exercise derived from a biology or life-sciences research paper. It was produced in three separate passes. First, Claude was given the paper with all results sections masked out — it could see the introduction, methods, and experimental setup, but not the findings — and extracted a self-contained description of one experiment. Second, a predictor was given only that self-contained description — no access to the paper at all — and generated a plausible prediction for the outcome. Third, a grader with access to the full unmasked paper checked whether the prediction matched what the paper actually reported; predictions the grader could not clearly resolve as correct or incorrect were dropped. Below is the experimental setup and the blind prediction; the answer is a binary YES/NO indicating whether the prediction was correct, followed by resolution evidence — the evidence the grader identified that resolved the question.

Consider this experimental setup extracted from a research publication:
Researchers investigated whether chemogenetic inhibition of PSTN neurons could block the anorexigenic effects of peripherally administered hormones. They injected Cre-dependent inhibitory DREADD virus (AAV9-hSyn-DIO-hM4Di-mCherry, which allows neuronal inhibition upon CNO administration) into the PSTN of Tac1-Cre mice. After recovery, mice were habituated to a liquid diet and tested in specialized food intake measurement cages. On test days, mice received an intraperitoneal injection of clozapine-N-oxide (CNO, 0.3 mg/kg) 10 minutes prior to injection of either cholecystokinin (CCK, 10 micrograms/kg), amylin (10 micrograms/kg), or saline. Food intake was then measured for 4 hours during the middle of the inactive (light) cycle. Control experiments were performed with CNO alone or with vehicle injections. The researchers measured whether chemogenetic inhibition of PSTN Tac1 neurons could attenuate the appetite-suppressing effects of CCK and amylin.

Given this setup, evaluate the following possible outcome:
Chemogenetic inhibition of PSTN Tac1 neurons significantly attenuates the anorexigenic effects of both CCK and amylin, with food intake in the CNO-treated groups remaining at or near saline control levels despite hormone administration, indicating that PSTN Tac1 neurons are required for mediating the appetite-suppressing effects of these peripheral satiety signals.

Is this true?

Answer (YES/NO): NO